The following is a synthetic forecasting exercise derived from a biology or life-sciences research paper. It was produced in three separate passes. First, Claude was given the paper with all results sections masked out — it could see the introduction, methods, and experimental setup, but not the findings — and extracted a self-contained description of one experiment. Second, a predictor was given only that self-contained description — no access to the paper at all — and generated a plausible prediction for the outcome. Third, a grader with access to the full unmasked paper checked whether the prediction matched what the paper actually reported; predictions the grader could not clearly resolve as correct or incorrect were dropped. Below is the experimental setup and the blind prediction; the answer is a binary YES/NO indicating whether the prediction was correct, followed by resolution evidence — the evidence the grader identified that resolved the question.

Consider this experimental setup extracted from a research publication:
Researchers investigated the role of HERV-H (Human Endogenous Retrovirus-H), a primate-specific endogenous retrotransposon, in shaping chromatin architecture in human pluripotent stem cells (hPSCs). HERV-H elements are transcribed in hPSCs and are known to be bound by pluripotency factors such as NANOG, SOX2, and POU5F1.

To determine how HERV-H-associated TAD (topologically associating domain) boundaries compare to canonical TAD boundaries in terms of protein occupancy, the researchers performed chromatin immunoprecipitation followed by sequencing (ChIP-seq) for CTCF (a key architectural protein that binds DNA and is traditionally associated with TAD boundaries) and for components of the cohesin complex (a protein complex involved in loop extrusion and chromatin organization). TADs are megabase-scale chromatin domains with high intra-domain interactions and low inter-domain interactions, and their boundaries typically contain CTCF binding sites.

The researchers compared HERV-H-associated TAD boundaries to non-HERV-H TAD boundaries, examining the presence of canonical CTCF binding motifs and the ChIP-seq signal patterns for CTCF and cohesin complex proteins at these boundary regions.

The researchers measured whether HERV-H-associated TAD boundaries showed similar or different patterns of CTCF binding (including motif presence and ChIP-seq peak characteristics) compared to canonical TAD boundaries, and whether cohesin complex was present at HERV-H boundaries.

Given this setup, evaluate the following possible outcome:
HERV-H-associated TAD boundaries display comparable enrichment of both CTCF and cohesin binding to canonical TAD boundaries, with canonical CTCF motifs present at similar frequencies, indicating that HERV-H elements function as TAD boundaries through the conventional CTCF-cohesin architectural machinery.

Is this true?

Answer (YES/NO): NO